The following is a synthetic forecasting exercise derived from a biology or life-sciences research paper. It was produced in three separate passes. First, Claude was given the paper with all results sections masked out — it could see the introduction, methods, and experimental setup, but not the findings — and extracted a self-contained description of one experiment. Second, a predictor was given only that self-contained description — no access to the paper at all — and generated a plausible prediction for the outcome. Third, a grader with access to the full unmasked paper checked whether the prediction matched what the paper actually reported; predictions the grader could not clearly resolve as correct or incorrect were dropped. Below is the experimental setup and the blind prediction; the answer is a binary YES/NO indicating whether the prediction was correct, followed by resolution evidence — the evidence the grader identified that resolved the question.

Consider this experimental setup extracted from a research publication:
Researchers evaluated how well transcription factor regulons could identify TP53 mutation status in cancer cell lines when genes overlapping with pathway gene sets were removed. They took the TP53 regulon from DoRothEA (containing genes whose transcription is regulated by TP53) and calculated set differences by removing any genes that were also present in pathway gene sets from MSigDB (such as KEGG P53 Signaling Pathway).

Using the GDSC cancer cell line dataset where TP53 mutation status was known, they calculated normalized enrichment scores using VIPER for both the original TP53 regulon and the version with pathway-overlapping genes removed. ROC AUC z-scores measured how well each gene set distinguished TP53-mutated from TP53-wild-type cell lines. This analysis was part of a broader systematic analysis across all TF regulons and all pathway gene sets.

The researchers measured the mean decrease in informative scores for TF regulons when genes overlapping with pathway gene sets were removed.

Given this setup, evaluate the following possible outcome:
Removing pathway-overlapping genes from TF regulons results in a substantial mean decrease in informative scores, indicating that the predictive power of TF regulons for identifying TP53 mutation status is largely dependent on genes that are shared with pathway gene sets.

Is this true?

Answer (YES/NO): NO